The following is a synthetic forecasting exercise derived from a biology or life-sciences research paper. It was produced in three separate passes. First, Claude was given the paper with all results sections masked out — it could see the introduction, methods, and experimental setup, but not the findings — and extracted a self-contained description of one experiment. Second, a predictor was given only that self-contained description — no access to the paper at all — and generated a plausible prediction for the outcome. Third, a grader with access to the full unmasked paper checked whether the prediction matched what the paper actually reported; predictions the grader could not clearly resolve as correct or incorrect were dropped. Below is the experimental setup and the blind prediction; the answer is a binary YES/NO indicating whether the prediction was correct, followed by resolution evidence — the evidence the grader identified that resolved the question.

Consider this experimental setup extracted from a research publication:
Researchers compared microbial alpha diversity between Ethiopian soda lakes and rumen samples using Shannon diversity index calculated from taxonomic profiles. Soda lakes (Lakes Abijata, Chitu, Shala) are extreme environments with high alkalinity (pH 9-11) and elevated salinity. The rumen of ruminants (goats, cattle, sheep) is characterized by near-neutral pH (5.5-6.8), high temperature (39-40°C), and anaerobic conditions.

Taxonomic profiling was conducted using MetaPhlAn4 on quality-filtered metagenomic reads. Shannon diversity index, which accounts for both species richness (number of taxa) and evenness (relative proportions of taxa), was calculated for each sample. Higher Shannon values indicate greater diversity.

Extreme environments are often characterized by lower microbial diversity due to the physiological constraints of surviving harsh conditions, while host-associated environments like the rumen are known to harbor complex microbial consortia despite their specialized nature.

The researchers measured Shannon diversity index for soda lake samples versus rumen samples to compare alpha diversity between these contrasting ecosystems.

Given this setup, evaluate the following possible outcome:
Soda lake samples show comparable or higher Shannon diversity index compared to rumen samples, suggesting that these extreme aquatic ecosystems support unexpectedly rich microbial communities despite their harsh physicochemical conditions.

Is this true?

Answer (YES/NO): NO